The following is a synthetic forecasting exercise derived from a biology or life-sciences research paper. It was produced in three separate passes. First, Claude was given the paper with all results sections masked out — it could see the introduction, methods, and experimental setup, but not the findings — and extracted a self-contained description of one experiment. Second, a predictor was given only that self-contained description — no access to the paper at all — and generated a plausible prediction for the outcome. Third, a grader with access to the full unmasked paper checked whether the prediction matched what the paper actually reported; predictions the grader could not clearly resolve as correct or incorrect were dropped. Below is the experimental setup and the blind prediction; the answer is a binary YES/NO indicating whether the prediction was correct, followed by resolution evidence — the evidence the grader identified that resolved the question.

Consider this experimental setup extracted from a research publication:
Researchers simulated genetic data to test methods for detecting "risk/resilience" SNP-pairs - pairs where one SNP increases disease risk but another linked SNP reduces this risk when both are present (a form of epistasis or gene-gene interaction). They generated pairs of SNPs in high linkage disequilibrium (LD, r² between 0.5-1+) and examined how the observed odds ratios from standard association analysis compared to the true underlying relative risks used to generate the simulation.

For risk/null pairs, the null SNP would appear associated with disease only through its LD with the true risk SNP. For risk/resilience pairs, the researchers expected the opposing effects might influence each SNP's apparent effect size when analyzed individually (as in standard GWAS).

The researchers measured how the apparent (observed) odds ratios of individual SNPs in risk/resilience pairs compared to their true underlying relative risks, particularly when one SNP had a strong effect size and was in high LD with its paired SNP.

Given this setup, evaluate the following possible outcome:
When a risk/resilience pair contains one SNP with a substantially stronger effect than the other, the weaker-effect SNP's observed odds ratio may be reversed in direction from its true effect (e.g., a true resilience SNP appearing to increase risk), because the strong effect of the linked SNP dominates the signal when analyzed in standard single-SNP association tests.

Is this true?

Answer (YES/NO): YES